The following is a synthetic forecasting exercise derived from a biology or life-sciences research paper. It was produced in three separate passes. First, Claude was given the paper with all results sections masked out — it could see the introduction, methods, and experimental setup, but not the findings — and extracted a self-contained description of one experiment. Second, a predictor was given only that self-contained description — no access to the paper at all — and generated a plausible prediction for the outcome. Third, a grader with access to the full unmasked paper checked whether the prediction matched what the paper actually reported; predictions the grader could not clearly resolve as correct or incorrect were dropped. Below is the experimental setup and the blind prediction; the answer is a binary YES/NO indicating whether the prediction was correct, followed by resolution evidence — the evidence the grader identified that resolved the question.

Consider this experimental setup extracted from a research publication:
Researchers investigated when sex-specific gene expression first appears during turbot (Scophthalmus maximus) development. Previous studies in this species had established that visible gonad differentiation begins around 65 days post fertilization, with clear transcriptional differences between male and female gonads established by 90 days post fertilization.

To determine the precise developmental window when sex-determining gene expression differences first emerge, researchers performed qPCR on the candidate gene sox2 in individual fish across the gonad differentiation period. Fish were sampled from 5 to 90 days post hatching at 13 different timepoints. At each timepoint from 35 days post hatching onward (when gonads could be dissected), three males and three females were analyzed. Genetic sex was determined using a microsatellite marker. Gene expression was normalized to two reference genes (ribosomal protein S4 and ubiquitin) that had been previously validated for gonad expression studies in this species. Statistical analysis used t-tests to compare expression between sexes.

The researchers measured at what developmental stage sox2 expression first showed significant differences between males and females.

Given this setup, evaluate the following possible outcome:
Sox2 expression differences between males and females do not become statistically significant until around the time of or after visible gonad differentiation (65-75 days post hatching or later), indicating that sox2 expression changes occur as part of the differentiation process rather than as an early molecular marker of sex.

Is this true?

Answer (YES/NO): NO